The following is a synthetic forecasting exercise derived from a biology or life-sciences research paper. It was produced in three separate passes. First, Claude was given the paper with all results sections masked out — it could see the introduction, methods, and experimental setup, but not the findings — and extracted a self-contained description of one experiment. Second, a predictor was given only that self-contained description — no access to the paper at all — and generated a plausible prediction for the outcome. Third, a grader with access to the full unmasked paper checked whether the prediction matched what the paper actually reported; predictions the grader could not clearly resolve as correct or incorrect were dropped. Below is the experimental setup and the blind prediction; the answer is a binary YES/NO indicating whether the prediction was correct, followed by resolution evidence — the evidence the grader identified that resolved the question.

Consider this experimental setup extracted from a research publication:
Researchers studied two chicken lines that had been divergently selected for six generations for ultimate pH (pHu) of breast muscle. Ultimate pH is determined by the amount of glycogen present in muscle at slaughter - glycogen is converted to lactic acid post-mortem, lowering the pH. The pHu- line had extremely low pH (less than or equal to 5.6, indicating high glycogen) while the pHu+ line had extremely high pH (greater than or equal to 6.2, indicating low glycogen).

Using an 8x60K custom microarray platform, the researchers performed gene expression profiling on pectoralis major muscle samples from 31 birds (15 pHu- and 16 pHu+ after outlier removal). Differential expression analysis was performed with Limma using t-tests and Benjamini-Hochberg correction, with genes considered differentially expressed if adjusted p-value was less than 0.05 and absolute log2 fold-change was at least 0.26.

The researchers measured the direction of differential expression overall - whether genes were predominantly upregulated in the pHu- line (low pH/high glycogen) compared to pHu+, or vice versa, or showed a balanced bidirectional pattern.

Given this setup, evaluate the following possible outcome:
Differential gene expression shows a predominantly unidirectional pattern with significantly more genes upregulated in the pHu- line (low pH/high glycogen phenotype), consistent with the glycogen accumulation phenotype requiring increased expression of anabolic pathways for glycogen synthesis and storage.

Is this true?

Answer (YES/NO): NO